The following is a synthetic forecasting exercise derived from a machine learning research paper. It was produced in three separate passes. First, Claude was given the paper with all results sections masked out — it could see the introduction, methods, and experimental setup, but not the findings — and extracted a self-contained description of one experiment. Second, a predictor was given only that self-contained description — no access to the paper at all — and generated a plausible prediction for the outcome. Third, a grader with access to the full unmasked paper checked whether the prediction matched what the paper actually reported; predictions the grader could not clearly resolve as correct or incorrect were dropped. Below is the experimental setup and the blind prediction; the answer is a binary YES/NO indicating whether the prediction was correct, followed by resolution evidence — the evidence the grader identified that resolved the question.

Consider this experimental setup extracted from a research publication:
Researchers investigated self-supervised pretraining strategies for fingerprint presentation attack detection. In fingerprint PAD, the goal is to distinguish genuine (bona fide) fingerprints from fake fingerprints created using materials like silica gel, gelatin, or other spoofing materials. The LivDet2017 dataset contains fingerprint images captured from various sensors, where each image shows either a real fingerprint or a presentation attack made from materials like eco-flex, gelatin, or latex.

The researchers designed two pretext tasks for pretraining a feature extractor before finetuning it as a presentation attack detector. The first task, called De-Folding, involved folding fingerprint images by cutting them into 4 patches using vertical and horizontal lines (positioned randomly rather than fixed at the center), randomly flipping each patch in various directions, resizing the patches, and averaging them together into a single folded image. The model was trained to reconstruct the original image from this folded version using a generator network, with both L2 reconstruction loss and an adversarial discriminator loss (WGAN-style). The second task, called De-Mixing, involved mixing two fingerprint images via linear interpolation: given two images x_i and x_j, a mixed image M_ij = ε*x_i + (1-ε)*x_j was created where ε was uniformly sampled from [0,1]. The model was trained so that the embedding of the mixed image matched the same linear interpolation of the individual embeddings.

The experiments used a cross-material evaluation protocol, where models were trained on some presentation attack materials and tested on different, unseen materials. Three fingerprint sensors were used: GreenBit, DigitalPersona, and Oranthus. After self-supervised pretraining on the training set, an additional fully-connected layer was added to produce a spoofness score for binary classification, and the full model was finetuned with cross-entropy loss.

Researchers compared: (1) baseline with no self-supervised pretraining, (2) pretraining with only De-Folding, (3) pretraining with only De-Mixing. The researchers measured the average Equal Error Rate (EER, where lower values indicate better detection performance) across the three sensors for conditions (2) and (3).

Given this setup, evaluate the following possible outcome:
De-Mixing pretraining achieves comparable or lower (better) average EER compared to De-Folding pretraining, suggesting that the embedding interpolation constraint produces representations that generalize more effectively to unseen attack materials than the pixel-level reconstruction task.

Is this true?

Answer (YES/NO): YES